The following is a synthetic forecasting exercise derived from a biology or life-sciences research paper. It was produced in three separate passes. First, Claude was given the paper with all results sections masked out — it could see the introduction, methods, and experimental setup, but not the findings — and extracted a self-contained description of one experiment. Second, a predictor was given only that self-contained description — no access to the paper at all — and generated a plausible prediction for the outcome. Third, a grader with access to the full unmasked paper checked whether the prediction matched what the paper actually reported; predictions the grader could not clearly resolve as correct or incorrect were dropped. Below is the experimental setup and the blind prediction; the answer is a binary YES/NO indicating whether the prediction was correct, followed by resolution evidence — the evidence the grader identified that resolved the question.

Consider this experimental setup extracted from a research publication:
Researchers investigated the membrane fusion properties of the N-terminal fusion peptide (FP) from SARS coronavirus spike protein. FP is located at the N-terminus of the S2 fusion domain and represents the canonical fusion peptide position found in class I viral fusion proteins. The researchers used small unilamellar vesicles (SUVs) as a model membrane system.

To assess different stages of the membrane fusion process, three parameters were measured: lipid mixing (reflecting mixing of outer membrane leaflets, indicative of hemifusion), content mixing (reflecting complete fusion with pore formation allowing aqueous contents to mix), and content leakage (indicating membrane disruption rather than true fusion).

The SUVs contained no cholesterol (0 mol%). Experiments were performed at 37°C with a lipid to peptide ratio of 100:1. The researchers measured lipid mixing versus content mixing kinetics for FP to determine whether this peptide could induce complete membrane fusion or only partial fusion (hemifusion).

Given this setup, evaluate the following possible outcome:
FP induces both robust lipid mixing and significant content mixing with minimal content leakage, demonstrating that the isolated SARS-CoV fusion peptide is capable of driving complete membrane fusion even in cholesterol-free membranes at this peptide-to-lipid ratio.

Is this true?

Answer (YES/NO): NO